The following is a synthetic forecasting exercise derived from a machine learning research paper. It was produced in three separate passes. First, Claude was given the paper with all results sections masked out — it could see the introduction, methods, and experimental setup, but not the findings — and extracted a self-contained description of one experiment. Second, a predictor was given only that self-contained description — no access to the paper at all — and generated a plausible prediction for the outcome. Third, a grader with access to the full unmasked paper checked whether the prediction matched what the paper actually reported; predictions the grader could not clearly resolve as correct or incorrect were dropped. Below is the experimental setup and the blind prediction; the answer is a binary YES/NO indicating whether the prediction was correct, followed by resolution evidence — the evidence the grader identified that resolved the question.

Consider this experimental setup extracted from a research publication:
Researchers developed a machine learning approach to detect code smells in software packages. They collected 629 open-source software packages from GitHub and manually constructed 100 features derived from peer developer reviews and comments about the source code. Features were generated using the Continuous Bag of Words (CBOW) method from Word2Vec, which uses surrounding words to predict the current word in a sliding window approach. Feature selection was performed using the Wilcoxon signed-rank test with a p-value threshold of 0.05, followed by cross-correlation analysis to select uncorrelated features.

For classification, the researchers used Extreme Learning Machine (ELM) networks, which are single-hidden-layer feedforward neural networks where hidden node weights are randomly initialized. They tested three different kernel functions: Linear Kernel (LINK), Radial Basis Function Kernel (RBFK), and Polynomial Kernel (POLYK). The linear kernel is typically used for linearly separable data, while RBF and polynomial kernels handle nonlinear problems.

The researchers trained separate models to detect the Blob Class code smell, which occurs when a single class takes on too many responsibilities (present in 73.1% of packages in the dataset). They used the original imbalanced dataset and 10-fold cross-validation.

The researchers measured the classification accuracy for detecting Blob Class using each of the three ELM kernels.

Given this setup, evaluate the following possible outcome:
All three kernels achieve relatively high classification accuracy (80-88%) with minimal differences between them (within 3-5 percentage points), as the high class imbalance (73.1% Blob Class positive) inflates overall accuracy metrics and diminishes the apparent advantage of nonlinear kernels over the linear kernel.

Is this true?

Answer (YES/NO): NO